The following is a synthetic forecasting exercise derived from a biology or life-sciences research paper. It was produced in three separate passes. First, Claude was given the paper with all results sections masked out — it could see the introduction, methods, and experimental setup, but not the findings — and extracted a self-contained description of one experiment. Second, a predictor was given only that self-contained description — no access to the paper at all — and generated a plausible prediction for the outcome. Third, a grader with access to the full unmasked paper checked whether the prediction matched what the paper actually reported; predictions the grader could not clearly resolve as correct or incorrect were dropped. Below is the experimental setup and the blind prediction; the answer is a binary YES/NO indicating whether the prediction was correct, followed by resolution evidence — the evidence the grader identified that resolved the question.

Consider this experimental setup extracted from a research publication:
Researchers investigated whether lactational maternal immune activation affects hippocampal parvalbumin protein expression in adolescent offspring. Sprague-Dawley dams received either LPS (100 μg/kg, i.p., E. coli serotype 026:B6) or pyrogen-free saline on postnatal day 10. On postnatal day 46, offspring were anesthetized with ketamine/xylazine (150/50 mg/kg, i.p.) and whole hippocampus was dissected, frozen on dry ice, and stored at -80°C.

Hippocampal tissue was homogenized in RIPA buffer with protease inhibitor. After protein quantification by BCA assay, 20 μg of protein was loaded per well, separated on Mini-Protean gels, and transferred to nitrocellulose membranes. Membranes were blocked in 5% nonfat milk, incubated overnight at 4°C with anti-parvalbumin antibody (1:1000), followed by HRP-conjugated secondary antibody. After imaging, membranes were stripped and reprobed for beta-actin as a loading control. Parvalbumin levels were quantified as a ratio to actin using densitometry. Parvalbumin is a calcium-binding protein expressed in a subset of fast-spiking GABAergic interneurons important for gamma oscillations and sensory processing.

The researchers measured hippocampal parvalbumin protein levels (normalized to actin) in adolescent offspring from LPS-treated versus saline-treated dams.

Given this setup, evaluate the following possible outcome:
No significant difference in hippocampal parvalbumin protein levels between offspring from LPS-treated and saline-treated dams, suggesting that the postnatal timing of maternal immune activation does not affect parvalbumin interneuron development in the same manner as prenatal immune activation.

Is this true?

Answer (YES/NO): NO